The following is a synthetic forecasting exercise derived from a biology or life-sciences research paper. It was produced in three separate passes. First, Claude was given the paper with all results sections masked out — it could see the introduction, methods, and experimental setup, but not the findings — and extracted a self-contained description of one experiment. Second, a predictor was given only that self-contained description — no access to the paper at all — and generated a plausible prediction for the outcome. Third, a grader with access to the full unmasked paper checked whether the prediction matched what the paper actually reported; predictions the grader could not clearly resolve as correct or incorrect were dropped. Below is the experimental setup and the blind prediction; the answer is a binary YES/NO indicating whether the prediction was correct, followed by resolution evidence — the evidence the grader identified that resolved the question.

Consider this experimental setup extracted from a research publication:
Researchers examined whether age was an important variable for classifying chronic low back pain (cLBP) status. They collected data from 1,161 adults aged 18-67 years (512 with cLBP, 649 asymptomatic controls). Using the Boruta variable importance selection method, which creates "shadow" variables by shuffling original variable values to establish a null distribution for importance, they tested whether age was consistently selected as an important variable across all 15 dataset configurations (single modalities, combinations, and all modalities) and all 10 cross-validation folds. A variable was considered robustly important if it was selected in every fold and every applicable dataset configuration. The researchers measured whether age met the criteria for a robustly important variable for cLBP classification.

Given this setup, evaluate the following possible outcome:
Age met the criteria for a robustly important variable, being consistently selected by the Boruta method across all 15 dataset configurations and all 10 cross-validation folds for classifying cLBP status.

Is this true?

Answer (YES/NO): NO